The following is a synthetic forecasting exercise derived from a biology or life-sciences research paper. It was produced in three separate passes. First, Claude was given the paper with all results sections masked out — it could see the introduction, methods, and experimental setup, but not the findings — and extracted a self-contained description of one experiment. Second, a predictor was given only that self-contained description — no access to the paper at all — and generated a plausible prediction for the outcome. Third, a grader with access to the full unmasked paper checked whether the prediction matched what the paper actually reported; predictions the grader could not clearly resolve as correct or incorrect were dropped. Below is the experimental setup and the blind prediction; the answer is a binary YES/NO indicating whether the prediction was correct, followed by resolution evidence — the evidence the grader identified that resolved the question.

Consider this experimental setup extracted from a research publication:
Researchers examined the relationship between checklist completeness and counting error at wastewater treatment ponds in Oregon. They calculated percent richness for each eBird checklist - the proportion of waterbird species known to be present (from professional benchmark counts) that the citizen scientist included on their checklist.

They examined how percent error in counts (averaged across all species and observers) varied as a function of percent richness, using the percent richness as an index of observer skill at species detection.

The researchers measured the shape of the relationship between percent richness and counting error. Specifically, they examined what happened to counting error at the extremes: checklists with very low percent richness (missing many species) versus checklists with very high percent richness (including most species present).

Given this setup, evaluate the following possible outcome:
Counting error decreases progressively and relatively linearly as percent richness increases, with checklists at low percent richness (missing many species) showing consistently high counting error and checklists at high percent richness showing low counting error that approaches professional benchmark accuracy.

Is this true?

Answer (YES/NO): NO